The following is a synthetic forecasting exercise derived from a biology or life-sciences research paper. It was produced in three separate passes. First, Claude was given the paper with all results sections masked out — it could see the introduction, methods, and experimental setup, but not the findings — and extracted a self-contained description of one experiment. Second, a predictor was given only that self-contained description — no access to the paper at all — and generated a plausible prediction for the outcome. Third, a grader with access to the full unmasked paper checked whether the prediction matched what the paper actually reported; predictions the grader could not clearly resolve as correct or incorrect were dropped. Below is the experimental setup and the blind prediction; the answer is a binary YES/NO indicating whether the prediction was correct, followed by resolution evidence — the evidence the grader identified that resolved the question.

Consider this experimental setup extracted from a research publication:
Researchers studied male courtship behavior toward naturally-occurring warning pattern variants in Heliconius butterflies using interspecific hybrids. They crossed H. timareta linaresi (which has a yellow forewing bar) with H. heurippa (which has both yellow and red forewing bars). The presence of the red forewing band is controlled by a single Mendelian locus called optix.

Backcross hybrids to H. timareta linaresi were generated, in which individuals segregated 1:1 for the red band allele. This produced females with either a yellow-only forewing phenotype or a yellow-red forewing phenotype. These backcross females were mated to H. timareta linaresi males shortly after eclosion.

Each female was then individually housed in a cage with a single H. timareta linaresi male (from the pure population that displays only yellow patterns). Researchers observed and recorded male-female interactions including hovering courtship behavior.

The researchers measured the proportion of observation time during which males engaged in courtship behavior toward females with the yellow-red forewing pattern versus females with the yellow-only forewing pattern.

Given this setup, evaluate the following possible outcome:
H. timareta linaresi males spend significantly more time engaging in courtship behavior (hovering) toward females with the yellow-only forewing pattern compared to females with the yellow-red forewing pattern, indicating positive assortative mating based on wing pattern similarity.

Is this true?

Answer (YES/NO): NO